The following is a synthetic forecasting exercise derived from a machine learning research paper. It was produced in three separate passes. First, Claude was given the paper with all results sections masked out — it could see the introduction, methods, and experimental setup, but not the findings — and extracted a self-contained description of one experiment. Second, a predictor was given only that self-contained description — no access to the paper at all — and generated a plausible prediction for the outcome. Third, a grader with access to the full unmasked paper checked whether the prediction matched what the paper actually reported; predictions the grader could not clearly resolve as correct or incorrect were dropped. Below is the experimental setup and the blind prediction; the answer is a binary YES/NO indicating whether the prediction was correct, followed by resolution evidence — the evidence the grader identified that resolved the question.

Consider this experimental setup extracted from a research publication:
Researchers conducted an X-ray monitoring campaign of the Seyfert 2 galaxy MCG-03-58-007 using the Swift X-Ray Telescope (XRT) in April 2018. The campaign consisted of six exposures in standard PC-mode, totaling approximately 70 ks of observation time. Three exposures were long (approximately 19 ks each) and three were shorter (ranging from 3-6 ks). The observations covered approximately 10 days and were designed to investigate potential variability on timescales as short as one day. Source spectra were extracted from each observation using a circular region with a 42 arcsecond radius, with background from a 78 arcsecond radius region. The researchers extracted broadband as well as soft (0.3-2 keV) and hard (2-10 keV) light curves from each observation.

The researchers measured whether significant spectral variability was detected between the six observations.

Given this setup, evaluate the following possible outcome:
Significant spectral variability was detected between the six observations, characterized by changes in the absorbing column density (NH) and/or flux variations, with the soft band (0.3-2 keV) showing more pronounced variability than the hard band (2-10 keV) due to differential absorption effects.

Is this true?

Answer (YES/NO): NO